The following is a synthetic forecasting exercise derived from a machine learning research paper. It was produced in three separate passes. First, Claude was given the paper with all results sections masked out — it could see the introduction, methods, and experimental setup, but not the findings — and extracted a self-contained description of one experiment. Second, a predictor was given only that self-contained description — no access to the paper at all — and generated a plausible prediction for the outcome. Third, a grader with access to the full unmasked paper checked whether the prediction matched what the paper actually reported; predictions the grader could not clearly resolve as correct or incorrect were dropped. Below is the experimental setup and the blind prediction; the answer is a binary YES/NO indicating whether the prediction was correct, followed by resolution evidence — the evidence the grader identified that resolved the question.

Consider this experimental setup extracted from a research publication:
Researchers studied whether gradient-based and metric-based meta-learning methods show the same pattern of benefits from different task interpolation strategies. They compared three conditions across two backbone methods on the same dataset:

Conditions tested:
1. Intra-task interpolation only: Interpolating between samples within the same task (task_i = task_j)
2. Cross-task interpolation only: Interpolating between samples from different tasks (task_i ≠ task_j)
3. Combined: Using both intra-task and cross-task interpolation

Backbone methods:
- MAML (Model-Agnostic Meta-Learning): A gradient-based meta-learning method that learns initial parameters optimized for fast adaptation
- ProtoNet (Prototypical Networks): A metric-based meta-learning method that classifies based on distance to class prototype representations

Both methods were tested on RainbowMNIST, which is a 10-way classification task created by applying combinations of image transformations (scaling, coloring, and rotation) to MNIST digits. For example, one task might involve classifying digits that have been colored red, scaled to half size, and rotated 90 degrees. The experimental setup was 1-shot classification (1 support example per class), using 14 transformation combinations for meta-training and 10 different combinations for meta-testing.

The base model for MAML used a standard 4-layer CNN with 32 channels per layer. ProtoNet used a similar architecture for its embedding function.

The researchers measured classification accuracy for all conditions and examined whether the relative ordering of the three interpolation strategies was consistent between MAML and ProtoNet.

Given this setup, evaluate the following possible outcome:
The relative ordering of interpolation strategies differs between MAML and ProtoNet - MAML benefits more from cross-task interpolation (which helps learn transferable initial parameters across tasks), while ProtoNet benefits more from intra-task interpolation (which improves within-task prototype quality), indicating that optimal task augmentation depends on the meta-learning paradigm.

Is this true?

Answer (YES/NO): NO